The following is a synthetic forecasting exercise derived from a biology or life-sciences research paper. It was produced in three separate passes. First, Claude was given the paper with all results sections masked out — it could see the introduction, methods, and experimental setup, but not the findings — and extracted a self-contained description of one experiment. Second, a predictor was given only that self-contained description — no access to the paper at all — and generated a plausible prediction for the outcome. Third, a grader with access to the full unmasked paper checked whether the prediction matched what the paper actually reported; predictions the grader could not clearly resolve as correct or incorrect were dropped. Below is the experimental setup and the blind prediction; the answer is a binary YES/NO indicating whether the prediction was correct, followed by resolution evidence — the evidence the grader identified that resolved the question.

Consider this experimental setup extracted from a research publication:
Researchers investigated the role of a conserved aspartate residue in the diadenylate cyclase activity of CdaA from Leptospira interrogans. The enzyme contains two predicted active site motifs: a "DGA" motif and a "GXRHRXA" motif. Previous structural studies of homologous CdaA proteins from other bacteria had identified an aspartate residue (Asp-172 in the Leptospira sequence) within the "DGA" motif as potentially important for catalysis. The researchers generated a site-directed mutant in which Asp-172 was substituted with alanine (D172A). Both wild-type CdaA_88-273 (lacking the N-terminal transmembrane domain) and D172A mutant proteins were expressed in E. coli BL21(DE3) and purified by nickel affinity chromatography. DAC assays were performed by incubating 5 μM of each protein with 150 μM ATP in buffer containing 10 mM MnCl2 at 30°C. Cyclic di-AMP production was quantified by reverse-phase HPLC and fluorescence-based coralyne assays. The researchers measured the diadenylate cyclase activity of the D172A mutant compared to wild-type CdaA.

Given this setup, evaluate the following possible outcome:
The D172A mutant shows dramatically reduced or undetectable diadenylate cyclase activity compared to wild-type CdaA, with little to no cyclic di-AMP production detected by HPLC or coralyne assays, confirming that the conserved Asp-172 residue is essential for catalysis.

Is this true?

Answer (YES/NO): YES